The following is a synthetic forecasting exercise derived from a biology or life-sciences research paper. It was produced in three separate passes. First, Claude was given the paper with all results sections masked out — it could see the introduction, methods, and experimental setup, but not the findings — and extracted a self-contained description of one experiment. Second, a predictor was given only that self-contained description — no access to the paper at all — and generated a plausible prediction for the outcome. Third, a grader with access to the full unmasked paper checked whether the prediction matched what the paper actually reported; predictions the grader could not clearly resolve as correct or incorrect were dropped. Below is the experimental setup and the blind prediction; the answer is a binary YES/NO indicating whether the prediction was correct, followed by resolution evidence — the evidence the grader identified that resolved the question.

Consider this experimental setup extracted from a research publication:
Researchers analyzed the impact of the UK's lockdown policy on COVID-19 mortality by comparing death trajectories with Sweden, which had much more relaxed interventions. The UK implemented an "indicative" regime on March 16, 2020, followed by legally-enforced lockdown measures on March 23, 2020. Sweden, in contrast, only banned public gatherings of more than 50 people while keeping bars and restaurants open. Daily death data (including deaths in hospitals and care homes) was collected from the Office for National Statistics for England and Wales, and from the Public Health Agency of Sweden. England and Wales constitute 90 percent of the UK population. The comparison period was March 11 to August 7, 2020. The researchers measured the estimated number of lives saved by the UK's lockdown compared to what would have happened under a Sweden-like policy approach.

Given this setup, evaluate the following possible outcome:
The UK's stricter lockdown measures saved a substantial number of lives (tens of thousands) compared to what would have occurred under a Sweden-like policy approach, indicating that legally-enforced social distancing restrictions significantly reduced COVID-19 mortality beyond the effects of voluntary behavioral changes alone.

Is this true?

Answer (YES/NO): NO